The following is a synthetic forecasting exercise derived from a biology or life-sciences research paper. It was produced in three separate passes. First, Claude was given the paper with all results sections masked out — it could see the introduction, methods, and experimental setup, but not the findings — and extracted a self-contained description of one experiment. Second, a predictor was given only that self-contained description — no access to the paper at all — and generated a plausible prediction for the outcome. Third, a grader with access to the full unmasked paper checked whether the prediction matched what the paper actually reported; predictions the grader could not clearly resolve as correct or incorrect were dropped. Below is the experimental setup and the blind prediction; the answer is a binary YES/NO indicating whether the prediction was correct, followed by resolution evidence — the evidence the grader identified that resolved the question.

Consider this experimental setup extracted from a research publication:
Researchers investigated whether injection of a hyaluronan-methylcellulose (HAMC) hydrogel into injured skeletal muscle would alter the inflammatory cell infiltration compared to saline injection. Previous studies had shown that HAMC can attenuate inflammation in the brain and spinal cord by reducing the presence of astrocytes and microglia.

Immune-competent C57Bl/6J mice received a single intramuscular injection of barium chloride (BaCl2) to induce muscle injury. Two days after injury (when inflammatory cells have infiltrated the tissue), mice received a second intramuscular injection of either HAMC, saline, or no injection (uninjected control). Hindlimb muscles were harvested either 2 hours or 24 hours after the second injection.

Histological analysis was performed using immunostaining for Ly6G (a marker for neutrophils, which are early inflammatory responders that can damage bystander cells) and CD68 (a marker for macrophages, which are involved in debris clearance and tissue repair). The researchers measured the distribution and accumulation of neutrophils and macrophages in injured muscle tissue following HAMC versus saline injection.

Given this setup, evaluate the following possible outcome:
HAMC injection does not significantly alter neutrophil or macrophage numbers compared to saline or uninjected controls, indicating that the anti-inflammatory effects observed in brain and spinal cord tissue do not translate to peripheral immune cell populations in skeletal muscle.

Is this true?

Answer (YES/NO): YES